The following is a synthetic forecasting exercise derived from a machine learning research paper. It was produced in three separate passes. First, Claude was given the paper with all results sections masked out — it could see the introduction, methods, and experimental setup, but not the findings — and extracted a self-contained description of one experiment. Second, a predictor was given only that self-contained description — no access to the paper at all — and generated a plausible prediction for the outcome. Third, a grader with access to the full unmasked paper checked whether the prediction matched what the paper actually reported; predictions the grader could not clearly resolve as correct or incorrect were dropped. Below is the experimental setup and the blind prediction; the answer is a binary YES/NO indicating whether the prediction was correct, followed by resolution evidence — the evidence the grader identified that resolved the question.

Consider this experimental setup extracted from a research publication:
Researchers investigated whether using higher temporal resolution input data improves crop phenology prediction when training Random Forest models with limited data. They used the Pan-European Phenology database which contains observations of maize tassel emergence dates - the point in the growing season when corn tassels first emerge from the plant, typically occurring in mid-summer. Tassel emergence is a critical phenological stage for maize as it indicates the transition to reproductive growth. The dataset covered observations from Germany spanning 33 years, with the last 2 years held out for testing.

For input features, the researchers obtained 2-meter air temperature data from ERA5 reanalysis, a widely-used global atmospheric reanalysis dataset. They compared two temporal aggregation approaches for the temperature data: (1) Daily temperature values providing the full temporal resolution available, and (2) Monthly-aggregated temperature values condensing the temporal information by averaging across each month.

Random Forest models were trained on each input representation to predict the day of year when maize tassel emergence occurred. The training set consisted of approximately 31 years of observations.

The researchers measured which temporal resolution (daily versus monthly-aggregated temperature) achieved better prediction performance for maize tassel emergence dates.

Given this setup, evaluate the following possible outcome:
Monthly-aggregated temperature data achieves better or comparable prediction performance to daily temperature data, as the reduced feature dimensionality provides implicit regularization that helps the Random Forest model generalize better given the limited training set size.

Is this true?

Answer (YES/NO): YES